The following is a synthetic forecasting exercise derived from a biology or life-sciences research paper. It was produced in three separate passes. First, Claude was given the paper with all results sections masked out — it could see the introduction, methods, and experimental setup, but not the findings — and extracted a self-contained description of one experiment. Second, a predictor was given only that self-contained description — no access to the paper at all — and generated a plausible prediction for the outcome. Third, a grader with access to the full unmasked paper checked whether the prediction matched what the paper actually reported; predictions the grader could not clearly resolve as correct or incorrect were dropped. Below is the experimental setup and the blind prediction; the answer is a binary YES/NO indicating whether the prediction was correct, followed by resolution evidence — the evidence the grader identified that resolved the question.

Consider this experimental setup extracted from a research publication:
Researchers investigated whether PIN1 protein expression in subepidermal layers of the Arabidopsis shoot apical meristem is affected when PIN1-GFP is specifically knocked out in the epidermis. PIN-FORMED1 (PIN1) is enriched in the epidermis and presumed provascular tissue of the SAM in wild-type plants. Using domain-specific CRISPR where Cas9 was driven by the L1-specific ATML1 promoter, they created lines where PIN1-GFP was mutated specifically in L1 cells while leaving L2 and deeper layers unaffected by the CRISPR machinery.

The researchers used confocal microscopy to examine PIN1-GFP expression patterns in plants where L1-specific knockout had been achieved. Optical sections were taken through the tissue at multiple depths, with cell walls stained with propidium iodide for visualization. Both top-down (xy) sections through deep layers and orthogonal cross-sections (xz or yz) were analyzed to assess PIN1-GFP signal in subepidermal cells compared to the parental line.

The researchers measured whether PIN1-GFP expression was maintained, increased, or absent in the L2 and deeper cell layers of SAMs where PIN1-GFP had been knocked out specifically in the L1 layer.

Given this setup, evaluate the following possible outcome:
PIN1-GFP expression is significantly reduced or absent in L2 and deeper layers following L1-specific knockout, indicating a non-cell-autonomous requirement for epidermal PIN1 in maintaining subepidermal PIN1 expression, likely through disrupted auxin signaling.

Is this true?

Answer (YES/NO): NO